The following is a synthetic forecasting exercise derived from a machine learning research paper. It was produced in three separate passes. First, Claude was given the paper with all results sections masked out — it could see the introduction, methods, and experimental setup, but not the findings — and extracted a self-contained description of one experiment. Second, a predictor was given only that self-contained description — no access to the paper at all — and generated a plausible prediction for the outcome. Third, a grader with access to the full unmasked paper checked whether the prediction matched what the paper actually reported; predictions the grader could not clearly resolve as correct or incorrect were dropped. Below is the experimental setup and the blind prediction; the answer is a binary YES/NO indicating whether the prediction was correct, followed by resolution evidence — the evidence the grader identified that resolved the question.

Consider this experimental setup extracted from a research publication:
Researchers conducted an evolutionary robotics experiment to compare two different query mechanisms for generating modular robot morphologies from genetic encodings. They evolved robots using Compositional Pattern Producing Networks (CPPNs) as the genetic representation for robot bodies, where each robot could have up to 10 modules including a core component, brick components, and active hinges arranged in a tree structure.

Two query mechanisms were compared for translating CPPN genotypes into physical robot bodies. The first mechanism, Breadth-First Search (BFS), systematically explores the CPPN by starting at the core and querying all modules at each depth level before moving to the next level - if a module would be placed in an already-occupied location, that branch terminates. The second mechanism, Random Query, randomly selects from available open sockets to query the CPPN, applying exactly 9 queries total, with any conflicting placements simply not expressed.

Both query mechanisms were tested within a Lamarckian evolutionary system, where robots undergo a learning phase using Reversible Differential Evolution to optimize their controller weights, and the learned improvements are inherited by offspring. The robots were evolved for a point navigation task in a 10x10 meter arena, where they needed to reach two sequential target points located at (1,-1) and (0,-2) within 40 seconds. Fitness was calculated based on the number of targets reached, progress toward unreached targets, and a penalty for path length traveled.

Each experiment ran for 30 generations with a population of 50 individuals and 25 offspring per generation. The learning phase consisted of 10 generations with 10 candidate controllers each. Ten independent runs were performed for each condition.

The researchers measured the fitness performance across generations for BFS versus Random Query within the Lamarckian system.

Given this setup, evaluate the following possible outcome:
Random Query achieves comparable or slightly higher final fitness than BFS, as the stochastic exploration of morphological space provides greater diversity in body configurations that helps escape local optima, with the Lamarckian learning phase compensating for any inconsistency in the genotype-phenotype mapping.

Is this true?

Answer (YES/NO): NO